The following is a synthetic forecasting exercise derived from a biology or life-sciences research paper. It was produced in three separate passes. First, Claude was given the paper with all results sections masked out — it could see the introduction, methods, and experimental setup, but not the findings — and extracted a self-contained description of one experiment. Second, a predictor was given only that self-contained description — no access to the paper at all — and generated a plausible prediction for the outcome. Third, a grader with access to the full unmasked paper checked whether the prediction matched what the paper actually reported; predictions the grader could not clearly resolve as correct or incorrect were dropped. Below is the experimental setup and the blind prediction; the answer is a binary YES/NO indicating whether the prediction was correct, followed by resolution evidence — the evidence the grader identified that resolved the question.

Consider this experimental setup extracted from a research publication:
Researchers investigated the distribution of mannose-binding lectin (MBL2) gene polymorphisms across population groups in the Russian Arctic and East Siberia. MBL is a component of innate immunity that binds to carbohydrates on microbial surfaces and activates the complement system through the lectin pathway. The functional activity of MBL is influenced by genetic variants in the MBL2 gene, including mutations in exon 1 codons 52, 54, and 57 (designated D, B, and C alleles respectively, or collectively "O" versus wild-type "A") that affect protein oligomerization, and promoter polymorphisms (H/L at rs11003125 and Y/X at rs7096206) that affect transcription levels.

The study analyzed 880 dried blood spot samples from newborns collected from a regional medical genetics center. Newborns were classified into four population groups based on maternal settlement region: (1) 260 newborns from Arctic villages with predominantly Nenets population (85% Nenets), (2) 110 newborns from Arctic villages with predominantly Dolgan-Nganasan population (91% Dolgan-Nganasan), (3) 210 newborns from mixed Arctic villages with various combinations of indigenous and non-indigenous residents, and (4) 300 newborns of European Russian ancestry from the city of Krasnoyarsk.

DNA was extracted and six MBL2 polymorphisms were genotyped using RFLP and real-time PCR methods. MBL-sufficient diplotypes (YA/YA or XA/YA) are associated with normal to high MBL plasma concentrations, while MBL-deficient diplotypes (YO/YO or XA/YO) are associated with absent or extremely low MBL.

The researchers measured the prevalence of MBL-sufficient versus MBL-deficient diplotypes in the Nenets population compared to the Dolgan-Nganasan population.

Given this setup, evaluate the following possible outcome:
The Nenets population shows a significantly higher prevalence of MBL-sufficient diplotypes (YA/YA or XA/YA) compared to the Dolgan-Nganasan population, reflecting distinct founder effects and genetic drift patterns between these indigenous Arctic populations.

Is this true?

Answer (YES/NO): NO